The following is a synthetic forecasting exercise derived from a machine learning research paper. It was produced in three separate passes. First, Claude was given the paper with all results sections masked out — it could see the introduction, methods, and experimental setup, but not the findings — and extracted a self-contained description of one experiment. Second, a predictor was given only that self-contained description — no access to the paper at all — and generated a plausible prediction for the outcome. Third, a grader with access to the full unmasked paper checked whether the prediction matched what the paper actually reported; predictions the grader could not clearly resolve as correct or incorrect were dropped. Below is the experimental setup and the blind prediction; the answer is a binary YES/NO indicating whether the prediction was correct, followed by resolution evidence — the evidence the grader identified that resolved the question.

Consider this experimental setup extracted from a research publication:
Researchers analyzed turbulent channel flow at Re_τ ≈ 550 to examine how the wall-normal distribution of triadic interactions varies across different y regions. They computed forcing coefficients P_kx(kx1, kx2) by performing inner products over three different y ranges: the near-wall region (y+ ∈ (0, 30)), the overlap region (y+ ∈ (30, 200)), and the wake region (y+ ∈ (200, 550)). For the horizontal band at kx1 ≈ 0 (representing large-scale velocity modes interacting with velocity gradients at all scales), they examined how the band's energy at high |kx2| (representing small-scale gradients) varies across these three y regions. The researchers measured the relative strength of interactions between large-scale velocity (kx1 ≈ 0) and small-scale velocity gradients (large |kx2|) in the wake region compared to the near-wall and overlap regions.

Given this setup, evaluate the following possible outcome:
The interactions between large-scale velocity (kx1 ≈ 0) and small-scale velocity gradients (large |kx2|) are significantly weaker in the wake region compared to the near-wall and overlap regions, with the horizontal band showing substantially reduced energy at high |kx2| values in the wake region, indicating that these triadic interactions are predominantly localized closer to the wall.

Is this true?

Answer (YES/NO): YES